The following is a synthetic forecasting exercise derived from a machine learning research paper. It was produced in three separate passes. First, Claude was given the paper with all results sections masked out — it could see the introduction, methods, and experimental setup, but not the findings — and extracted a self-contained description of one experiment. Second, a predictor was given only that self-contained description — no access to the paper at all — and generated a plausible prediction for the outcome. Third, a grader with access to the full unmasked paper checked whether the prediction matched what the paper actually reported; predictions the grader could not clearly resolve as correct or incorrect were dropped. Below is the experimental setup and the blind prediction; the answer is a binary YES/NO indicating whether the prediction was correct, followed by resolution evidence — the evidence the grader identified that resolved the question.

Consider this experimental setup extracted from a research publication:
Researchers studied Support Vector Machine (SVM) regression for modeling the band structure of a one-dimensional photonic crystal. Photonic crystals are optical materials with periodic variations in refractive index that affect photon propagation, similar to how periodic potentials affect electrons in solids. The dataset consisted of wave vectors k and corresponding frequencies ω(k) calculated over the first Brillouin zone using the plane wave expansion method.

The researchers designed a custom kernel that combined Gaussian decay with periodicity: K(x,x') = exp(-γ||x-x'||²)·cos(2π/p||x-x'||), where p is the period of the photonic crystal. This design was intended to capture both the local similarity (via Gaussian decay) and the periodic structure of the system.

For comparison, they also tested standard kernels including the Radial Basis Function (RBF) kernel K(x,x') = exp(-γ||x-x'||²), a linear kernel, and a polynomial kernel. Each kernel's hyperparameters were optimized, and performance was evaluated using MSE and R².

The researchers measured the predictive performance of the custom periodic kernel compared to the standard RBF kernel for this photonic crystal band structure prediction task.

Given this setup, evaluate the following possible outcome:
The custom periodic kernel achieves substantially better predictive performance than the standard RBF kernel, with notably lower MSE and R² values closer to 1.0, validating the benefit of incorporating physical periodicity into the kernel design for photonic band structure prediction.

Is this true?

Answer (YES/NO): NO